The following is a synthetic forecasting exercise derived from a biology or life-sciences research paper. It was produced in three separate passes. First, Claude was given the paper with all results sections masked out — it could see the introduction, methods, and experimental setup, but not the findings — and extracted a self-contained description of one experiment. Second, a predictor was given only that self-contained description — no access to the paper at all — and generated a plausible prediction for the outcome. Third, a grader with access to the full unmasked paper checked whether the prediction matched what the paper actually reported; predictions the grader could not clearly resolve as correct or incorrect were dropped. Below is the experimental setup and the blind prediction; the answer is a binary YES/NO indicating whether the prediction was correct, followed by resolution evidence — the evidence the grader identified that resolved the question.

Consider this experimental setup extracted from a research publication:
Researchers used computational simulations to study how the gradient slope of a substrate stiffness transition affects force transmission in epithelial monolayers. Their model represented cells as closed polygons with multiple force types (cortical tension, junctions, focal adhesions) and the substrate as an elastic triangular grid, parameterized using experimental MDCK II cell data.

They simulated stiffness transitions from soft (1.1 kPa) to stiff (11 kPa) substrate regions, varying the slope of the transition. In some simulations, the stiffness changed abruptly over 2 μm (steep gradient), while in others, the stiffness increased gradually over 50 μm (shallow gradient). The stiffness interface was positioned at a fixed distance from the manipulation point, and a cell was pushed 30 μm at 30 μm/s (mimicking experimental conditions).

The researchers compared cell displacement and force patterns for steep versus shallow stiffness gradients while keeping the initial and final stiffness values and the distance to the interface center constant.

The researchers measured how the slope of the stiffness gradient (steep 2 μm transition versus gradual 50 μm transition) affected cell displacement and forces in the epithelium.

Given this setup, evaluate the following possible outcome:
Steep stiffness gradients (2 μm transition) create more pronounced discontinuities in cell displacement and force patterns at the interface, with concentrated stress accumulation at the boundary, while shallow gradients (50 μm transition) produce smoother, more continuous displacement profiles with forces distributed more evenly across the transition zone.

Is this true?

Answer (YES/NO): NO